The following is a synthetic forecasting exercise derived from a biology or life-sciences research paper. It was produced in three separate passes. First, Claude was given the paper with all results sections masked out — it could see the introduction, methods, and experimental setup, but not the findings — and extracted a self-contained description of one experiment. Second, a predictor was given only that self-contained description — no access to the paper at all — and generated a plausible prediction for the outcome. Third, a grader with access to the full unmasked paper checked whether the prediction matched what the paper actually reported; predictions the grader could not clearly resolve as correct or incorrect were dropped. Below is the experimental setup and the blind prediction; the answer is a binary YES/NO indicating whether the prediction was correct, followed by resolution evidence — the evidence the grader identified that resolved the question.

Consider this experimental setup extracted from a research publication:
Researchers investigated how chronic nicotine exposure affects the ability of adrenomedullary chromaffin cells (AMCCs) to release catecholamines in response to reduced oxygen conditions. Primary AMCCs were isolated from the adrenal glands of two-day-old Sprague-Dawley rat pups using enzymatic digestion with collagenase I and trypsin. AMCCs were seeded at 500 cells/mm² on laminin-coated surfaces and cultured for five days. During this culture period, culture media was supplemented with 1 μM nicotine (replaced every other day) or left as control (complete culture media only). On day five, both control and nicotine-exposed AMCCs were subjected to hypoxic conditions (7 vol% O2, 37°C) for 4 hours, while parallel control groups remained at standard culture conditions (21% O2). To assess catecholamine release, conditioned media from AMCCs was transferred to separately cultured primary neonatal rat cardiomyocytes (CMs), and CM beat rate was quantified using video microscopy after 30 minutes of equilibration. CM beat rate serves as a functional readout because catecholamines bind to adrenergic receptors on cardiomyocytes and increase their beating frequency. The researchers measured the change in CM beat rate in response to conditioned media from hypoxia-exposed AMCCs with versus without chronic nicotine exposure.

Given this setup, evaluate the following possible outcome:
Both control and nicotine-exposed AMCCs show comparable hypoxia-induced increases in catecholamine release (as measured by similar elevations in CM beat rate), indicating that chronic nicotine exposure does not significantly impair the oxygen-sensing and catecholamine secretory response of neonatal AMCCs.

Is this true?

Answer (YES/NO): NO